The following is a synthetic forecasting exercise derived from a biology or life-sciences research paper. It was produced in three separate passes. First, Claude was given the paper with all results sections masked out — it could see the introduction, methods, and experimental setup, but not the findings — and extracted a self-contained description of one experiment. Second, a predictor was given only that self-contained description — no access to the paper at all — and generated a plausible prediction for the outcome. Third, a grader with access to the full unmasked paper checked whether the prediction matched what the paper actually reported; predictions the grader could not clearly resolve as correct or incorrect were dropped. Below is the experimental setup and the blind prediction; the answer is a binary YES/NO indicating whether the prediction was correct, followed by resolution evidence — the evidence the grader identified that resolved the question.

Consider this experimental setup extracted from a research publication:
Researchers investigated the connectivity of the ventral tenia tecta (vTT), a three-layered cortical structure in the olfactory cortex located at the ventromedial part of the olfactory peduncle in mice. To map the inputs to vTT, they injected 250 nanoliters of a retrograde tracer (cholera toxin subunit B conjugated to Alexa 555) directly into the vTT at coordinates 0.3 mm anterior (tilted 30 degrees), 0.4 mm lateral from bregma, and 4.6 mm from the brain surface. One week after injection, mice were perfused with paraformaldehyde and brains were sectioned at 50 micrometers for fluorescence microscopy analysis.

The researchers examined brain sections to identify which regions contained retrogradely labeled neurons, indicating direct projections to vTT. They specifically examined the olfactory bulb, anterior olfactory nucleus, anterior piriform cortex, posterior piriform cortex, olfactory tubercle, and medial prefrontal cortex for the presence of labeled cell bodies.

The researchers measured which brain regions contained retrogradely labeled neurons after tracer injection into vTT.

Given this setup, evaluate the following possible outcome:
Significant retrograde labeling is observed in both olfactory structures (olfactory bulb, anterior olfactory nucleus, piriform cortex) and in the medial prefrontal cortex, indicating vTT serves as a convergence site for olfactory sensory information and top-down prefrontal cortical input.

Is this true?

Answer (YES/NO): NO